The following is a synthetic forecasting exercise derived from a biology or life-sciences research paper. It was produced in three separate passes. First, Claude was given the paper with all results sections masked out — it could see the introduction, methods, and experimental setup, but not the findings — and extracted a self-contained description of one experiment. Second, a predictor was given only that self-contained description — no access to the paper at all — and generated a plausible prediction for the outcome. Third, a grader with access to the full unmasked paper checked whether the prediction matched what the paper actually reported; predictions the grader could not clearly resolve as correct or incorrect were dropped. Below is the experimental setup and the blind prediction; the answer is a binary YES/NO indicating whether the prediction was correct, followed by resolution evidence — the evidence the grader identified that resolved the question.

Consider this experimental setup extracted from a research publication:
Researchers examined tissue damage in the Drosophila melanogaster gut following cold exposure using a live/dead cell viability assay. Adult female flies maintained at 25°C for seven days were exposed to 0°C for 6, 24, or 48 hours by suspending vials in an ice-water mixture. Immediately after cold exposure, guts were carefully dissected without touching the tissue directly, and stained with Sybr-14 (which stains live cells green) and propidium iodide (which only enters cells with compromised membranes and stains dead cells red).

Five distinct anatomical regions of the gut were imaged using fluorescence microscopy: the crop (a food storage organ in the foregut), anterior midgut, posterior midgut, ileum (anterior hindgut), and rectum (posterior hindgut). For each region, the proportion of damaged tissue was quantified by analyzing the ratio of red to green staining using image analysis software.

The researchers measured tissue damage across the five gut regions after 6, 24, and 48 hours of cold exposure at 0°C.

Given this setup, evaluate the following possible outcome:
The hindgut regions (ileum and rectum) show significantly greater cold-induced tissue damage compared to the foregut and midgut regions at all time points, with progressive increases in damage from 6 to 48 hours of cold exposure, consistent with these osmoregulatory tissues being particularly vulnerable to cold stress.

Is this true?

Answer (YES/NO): NO